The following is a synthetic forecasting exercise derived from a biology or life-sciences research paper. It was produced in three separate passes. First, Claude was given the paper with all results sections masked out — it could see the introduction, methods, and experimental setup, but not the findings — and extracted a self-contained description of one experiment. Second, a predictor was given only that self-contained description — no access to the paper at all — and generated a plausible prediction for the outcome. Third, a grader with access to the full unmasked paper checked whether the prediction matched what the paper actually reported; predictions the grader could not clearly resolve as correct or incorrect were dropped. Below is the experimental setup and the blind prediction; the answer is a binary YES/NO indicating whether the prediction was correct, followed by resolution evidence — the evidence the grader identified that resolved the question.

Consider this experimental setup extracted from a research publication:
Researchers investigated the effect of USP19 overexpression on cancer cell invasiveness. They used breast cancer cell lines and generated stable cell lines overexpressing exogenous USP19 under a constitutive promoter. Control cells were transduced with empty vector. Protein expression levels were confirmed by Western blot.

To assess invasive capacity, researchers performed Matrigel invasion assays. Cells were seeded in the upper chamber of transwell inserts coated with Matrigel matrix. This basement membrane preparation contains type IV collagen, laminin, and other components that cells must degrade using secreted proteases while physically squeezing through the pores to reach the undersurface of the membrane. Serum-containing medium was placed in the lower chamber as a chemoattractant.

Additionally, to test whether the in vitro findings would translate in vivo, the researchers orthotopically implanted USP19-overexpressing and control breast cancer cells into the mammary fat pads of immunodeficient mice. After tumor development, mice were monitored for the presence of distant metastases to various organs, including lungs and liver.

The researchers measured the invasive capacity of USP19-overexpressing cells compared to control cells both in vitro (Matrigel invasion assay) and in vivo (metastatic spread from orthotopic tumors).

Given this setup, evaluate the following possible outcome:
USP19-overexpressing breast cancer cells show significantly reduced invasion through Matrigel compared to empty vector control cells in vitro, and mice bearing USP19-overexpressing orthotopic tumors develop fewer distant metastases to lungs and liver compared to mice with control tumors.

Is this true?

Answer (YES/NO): NO